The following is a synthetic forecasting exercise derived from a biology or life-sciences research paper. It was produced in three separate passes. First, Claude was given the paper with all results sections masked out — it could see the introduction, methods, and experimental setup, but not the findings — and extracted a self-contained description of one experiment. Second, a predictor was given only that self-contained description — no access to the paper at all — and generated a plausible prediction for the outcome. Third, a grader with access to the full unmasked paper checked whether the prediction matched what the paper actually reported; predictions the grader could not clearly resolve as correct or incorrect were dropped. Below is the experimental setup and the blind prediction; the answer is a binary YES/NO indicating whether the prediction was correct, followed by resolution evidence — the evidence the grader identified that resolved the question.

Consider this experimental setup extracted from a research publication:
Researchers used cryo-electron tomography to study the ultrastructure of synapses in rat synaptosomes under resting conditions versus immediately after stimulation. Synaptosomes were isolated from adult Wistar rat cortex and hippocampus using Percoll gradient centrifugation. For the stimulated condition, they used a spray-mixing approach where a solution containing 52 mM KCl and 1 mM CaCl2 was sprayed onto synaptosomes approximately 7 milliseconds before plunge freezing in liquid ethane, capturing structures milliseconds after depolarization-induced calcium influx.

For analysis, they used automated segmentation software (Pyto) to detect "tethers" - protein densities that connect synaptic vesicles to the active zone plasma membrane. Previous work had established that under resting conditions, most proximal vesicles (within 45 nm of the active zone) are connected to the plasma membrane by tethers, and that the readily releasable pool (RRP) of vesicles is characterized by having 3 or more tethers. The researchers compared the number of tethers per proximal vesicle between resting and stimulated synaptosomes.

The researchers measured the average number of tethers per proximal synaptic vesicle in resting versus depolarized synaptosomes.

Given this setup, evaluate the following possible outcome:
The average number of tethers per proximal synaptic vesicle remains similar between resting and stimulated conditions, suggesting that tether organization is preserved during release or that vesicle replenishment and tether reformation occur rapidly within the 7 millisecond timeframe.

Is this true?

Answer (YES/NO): NO